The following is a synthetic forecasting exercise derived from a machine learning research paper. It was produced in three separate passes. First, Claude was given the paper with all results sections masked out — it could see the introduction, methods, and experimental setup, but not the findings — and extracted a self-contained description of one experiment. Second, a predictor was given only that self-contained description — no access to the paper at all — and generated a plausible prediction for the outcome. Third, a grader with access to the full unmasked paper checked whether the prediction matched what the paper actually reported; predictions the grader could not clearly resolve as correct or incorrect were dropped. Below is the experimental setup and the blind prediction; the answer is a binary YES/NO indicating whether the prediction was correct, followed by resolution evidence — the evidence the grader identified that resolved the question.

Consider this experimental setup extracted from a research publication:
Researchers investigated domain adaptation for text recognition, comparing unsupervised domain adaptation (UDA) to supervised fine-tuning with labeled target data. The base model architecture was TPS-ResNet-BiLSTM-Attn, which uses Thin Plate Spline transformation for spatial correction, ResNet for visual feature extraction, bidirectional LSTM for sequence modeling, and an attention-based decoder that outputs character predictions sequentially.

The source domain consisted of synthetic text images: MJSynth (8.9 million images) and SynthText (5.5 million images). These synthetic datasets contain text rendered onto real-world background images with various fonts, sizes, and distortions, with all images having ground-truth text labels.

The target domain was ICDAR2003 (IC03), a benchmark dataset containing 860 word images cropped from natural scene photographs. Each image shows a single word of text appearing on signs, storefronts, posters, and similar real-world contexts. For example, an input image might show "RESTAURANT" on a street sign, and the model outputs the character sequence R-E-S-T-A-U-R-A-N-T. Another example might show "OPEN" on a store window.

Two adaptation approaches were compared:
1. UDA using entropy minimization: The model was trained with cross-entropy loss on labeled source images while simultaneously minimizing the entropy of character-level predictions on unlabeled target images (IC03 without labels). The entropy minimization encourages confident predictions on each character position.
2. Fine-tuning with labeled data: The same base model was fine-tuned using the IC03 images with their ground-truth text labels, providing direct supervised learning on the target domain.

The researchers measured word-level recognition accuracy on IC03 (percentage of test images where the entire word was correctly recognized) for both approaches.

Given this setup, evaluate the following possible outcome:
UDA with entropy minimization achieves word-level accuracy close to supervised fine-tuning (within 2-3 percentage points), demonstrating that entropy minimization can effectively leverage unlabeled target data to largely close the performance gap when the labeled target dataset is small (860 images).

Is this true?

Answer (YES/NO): NO